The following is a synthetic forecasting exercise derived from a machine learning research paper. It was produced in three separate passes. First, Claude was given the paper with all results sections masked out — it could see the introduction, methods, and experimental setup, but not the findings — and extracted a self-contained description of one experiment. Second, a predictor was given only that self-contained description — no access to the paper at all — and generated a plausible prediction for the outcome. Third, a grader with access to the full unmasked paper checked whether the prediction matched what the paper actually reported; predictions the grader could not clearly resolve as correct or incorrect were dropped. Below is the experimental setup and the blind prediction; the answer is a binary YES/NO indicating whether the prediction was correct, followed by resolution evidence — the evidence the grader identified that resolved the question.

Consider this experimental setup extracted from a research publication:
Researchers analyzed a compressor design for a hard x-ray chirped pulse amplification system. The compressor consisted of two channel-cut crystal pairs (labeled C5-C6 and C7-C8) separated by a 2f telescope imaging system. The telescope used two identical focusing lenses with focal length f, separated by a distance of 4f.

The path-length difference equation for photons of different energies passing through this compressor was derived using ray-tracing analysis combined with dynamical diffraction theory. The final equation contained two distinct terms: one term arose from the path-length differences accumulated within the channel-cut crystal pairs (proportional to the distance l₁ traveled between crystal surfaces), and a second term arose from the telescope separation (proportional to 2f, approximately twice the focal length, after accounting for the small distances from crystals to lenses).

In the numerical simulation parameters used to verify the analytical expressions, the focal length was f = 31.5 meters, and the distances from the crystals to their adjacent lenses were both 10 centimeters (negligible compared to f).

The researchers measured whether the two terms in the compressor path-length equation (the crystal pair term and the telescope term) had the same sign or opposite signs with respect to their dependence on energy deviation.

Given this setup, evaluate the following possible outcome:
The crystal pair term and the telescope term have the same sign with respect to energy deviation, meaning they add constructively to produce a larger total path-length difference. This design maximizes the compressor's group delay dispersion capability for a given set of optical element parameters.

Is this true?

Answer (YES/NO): NO